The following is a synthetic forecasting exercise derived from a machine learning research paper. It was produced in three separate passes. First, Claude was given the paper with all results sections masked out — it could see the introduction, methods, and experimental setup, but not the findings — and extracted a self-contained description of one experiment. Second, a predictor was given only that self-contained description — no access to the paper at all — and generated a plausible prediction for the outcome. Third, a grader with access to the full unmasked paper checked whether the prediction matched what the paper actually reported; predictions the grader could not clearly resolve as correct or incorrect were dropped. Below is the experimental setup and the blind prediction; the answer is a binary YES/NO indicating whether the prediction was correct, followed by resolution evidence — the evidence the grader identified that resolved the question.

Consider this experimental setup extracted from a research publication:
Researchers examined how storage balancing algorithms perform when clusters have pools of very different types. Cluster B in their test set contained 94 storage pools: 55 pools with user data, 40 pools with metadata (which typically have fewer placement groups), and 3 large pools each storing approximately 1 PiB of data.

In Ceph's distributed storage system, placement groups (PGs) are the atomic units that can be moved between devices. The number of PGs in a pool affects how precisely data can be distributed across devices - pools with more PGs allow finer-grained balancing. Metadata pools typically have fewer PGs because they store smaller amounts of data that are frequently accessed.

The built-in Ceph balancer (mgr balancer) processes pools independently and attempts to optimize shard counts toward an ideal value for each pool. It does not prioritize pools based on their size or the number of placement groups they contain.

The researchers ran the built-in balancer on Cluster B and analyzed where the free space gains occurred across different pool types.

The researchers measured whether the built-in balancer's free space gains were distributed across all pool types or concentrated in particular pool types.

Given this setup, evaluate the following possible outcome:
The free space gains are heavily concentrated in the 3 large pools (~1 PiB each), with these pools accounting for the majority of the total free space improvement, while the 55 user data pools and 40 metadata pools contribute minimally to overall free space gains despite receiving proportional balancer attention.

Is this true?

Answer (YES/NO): NO